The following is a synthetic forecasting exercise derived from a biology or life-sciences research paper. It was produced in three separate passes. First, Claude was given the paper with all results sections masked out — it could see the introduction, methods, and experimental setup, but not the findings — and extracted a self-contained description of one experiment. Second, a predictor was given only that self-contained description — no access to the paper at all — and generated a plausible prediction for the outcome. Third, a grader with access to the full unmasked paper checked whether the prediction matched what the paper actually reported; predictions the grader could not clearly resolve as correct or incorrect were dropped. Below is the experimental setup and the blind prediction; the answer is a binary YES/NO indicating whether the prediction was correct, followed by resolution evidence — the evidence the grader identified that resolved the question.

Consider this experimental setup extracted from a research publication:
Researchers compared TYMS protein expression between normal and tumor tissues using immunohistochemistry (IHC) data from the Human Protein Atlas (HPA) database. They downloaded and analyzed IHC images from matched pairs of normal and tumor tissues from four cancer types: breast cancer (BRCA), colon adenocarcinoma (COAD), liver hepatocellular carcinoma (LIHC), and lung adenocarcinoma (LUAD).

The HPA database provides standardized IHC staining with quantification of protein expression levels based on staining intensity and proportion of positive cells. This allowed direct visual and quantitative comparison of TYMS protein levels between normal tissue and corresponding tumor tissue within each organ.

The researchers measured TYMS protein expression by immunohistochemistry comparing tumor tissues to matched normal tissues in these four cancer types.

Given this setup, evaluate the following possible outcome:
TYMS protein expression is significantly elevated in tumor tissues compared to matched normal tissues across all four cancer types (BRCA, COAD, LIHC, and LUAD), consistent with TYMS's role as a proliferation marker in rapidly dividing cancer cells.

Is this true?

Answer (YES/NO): YES